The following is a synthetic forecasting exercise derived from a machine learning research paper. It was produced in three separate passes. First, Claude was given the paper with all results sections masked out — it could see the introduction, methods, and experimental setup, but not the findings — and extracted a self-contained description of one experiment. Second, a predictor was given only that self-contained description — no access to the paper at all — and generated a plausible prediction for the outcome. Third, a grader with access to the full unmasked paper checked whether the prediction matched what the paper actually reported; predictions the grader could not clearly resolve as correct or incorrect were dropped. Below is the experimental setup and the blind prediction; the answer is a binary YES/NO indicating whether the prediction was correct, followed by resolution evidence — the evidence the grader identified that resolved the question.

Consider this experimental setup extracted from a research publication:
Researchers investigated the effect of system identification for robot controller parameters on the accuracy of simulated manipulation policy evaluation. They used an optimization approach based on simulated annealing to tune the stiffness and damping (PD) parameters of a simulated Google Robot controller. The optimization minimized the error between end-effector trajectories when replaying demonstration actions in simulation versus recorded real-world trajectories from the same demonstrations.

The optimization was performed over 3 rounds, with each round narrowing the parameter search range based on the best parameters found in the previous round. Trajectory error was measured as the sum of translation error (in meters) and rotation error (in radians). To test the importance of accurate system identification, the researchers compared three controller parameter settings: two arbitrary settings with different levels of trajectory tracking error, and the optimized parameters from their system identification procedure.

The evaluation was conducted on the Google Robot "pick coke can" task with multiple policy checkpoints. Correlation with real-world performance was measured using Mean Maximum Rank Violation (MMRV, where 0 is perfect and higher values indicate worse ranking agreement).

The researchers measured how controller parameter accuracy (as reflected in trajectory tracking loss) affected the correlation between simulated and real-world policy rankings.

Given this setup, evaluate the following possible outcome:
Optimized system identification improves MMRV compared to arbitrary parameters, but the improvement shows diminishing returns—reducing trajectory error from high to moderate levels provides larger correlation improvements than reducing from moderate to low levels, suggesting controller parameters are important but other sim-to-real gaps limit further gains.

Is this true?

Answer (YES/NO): NO